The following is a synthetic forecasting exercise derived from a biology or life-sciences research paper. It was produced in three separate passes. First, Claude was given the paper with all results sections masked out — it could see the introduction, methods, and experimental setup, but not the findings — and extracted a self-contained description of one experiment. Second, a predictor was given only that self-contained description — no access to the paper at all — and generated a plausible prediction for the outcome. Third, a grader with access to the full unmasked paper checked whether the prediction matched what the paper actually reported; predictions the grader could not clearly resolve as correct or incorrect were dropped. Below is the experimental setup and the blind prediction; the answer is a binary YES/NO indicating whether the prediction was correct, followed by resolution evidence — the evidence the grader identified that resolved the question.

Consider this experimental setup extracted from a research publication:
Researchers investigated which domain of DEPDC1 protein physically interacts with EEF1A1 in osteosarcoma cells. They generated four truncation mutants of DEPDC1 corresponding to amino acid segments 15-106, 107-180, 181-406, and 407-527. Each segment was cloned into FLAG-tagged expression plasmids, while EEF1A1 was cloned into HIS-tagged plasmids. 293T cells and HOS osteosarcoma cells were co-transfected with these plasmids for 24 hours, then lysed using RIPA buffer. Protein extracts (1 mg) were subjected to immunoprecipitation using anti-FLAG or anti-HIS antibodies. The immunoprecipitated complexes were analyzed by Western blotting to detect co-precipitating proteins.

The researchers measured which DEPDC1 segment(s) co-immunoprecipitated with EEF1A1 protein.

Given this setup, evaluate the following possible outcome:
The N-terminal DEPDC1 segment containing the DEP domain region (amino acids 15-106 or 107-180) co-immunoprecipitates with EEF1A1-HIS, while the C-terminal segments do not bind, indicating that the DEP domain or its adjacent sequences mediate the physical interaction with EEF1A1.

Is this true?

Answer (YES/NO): NO